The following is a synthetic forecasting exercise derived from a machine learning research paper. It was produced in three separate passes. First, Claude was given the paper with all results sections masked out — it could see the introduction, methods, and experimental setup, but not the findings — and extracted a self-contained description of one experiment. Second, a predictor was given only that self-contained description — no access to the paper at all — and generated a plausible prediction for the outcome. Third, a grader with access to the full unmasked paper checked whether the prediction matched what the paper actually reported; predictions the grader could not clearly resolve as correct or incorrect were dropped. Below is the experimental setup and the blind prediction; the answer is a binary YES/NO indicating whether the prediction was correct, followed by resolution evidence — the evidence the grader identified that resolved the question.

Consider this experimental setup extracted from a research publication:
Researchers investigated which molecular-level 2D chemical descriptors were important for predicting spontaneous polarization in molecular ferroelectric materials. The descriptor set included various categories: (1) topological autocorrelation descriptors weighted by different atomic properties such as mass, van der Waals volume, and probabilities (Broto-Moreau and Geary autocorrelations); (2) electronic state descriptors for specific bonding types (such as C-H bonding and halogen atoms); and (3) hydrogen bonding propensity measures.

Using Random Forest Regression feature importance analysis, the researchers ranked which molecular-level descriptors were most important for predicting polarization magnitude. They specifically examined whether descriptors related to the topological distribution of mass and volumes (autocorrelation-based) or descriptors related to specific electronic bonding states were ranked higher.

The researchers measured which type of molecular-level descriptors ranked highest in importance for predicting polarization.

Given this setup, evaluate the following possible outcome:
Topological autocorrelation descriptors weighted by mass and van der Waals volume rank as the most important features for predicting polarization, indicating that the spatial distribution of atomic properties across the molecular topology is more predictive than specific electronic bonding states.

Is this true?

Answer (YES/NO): YES